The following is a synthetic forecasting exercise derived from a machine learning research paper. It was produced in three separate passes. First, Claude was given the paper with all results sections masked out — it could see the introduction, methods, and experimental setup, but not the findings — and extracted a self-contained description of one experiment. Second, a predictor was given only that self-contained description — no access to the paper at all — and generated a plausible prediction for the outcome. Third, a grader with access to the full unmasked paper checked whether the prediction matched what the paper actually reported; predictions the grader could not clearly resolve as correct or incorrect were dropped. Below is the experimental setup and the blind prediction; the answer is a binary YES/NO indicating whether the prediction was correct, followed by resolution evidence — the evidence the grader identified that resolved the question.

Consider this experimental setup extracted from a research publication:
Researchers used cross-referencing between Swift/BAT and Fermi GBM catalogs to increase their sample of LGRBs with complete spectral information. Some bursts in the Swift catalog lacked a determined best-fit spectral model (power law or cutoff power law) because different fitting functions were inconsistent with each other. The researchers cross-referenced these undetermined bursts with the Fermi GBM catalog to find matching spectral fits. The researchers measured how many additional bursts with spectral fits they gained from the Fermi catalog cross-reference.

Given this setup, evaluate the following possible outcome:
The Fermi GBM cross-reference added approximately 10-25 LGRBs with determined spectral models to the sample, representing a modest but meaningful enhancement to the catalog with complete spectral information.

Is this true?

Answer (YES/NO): NO